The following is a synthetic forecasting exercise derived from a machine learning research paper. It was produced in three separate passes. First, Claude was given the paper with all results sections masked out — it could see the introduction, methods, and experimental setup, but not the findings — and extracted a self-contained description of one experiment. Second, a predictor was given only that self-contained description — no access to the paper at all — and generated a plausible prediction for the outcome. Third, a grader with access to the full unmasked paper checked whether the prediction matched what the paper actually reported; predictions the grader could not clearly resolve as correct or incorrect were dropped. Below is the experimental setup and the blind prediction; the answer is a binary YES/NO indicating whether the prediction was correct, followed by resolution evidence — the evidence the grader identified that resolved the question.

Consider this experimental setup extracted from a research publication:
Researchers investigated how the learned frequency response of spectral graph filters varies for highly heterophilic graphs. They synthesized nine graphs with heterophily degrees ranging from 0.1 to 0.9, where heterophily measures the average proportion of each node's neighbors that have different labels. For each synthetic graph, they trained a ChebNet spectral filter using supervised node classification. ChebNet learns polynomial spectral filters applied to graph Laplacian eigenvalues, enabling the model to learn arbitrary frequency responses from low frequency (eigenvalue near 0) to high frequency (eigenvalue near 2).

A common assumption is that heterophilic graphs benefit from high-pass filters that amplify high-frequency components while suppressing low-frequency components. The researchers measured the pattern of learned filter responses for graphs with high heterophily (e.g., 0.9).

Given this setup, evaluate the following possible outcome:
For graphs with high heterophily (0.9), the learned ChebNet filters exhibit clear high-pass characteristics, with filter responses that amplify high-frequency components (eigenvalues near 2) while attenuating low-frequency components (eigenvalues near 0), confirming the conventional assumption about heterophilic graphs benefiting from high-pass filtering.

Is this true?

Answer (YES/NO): NO